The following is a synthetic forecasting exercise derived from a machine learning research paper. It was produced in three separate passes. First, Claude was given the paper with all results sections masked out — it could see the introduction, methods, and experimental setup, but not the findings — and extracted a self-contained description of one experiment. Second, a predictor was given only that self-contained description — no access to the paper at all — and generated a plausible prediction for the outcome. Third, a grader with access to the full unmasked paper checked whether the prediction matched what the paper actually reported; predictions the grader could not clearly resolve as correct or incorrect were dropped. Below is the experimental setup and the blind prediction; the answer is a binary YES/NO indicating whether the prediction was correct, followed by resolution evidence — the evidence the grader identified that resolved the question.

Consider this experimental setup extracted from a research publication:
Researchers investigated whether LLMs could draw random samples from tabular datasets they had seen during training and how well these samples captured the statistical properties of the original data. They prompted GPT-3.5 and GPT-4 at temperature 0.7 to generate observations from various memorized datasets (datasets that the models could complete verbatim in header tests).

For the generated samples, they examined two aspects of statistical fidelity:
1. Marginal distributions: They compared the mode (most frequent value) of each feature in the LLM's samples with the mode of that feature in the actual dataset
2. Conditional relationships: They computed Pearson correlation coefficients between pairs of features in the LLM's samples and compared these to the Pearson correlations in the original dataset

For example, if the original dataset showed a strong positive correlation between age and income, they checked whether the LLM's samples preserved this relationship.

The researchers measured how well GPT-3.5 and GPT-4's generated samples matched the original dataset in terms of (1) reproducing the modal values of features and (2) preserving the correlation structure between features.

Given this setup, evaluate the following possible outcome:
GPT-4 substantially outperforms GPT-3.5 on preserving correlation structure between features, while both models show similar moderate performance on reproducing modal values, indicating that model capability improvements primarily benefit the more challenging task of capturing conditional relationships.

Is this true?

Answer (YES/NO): NO